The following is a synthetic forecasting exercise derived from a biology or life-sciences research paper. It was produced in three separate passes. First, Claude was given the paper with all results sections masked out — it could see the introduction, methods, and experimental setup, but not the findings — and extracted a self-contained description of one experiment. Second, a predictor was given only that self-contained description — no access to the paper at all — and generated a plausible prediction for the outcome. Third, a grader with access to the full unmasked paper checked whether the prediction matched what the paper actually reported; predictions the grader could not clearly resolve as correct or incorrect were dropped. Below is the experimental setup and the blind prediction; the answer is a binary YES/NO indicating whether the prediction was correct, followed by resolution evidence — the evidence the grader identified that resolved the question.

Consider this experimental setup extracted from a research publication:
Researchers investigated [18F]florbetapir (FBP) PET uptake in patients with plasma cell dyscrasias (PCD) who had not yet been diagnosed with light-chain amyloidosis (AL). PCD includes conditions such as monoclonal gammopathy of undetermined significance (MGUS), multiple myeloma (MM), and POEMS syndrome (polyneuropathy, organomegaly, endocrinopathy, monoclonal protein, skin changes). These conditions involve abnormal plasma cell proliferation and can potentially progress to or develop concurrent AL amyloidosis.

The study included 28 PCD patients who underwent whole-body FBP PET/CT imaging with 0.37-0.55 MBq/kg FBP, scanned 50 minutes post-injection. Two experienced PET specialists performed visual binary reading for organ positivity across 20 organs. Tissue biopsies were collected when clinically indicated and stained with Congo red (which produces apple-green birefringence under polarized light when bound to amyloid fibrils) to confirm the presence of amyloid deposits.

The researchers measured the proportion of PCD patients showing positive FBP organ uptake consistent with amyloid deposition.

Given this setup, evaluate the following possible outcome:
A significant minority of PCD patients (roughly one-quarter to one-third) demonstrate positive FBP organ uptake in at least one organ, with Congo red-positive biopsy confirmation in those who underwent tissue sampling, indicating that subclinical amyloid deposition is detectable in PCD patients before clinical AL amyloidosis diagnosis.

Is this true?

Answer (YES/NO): NO